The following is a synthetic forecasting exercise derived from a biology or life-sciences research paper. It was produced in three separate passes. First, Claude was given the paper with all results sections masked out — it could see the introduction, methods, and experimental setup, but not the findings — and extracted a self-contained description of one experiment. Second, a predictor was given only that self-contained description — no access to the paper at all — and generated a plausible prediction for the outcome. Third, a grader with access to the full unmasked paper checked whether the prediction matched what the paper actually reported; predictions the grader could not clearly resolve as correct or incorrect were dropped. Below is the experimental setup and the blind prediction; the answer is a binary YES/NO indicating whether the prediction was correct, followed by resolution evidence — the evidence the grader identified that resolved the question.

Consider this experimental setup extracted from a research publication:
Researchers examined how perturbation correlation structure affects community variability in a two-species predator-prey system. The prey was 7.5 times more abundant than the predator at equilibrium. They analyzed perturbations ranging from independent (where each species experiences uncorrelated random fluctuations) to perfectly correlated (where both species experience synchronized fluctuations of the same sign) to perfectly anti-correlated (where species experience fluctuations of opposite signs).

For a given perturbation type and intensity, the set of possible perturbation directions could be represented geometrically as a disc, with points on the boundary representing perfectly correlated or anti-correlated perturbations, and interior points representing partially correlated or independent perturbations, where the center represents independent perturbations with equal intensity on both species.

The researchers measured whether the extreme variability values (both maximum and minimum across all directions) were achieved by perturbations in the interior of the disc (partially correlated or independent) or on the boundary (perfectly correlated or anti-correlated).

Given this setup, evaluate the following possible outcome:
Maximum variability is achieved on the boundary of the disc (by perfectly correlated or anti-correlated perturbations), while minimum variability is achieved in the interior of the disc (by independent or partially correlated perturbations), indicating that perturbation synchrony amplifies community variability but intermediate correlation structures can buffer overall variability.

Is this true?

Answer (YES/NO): NO